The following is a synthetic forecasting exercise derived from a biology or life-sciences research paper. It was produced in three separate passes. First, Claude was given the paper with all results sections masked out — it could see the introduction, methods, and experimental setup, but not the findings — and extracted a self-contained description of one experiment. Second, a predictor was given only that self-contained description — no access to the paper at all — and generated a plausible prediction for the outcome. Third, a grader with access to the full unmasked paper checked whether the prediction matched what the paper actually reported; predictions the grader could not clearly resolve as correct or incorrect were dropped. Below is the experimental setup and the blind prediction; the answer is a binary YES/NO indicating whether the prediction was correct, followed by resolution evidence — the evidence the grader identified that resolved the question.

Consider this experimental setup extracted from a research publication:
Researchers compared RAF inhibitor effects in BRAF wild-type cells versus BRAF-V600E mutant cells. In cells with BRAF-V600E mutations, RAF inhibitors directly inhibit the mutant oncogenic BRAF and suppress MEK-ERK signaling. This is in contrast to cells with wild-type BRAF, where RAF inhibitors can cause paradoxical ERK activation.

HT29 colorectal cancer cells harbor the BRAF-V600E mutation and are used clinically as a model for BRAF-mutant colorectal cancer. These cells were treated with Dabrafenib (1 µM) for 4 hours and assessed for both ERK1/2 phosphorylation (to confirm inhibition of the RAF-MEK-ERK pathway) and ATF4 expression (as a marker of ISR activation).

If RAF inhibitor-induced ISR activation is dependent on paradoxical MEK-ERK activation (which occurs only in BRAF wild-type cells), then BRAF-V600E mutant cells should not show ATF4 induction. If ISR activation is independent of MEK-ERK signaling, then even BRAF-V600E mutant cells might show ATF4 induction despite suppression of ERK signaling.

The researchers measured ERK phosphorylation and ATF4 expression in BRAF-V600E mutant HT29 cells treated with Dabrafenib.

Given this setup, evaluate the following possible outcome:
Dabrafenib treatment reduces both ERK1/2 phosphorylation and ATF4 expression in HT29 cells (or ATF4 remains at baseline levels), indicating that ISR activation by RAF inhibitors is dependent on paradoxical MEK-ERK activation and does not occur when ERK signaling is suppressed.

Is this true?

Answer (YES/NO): NO